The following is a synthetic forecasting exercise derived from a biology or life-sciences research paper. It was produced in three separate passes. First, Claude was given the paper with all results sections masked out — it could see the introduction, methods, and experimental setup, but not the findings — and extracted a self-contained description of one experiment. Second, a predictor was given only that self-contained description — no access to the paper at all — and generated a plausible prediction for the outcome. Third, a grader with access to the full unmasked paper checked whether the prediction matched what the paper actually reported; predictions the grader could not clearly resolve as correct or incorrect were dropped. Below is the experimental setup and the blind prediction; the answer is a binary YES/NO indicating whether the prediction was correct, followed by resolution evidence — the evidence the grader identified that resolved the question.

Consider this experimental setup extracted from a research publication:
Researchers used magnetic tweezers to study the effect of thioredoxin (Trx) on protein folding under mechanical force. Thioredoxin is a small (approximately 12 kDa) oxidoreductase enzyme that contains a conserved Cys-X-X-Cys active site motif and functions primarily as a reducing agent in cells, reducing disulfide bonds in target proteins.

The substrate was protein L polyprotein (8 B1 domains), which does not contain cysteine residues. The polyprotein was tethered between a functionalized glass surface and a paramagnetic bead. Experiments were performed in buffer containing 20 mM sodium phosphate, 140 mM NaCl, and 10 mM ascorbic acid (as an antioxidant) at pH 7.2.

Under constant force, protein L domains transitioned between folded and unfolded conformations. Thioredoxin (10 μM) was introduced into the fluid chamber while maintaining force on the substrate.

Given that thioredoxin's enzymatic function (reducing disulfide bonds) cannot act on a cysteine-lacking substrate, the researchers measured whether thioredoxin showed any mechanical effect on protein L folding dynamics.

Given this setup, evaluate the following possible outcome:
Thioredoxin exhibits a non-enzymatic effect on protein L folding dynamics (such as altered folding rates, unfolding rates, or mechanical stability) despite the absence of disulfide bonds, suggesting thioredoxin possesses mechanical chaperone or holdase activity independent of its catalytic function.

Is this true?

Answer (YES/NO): NO